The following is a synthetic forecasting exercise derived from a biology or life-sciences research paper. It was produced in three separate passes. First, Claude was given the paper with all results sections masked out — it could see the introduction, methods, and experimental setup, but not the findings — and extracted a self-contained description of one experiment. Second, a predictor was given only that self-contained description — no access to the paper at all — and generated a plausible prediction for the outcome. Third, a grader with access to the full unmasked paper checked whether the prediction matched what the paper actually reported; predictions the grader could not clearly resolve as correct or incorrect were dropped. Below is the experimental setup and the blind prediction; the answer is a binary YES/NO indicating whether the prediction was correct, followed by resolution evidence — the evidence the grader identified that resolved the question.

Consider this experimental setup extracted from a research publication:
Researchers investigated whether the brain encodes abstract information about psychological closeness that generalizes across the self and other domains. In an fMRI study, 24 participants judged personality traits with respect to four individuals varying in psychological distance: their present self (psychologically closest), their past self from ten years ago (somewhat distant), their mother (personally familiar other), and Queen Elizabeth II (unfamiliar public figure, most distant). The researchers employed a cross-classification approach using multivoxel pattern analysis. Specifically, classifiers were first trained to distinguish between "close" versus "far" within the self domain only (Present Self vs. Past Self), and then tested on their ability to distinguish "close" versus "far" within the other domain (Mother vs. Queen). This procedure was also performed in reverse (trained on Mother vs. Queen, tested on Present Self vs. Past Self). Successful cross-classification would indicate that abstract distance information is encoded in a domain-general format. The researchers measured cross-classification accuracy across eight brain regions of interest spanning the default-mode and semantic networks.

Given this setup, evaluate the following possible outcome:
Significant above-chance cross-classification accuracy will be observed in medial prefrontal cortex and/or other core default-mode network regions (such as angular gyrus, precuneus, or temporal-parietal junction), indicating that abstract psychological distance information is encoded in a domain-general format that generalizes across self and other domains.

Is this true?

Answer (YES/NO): YES